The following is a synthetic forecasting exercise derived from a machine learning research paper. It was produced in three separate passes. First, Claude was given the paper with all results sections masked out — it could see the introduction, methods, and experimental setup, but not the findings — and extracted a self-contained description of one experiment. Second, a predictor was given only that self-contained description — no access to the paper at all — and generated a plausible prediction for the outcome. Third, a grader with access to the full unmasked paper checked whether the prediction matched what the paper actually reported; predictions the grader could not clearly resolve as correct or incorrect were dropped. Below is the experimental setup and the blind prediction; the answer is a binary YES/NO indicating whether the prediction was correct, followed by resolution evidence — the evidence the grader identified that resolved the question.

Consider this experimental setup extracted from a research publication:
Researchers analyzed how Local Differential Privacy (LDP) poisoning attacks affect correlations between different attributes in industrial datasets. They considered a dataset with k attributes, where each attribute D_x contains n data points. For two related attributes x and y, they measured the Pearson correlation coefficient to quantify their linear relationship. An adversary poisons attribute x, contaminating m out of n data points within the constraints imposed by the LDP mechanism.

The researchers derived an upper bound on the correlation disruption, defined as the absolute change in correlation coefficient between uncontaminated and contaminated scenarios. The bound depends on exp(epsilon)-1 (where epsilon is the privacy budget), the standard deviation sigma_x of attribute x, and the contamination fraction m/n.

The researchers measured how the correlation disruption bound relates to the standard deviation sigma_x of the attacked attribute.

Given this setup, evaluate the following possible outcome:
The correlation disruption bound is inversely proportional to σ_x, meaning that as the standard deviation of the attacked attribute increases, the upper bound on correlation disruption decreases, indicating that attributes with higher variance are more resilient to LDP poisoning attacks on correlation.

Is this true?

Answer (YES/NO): YES